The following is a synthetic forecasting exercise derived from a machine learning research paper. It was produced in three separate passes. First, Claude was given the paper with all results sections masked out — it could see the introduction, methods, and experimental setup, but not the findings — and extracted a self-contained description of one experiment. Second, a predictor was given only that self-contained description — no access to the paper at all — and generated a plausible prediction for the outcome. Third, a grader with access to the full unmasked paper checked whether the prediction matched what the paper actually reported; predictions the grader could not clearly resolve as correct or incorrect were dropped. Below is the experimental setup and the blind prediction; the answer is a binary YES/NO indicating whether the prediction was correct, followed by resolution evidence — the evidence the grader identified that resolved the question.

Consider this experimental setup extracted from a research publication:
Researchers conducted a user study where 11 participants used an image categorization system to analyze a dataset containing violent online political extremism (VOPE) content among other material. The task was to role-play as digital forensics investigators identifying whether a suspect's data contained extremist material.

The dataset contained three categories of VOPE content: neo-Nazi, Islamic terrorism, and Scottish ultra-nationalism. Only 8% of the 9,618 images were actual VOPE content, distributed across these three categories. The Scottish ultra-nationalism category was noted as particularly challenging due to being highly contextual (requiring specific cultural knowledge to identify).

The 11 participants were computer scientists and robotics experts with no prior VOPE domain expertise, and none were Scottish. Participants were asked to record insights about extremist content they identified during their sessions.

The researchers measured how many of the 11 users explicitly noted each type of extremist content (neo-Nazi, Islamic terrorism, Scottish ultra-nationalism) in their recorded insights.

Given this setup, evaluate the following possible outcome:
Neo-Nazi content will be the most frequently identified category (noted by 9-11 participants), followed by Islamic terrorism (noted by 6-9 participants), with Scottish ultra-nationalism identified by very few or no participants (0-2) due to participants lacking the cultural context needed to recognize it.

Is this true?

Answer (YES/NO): NO